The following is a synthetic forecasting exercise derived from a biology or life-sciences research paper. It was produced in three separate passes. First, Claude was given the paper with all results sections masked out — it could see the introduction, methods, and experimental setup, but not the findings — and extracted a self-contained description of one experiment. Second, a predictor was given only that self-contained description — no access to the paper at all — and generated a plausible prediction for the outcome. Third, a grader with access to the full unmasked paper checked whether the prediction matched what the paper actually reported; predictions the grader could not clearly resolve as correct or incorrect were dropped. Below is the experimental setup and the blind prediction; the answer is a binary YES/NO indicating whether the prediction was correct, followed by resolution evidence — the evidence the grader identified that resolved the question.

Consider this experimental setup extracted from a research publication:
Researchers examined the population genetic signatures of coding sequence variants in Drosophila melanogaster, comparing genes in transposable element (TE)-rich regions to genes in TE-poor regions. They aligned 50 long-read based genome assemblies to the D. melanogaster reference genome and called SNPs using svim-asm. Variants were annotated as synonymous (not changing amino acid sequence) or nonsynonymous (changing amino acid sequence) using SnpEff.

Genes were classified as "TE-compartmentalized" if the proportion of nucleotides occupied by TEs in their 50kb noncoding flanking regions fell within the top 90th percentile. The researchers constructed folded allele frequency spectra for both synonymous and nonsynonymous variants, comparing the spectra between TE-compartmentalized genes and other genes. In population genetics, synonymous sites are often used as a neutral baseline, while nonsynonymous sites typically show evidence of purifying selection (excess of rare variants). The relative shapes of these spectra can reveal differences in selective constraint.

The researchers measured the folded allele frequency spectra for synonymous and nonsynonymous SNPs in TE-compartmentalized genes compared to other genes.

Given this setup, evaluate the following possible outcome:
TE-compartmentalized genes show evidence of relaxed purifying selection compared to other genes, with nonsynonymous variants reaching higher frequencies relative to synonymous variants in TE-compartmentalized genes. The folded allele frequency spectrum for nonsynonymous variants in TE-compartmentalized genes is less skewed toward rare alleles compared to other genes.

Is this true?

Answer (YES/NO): NO